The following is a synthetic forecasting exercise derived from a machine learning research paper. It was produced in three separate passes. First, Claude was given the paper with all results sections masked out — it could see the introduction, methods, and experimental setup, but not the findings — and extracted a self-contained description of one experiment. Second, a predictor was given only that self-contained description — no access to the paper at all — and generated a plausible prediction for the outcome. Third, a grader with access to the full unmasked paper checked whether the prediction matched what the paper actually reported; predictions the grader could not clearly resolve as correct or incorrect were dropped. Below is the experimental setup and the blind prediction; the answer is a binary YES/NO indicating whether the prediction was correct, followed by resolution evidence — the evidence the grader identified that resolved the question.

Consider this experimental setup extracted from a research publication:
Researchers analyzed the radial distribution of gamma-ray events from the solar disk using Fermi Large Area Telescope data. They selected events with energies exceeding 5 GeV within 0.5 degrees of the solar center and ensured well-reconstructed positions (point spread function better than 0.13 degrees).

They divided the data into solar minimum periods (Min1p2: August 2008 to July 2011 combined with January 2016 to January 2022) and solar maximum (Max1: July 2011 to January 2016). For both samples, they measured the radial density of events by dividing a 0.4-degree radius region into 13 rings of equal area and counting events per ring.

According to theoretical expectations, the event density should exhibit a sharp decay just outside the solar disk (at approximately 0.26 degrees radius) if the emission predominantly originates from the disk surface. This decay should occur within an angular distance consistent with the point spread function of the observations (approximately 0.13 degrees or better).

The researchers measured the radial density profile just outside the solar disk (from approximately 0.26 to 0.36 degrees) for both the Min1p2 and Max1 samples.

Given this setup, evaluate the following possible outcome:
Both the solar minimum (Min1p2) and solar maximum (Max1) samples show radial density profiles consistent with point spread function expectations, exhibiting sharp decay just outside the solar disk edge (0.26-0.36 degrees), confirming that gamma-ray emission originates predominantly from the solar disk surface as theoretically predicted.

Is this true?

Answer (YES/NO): YES